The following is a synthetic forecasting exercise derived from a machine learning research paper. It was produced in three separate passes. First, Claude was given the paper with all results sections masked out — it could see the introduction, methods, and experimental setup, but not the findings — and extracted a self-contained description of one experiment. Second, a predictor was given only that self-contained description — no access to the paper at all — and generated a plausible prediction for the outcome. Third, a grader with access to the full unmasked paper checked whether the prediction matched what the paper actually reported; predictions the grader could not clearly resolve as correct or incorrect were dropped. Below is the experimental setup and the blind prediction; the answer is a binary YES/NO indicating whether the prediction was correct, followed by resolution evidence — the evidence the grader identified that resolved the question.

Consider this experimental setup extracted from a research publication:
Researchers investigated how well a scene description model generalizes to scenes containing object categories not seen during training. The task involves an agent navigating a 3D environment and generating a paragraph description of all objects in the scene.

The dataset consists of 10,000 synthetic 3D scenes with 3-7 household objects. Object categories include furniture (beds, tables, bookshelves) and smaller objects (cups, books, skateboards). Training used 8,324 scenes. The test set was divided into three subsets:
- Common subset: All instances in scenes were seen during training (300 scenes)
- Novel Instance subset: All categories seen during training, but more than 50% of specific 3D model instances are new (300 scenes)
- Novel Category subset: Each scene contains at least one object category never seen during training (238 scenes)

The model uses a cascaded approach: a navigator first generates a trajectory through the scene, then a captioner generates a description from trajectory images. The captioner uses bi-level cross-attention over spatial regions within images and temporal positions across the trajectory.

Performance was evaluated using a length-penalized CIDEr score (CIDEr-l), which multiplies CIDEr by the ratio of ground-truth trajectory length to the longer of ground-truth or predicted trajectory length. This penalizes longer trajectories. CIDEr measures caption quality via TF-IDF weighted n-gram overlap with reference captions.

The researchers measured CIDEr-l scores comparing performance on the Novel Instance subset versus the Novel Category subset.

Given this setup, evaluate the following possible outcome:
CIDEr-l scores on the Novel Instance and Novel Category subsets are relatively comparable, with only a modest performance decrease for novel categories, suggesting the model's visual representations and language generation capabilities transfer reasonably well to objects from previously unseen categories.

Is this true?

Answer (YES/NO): NO